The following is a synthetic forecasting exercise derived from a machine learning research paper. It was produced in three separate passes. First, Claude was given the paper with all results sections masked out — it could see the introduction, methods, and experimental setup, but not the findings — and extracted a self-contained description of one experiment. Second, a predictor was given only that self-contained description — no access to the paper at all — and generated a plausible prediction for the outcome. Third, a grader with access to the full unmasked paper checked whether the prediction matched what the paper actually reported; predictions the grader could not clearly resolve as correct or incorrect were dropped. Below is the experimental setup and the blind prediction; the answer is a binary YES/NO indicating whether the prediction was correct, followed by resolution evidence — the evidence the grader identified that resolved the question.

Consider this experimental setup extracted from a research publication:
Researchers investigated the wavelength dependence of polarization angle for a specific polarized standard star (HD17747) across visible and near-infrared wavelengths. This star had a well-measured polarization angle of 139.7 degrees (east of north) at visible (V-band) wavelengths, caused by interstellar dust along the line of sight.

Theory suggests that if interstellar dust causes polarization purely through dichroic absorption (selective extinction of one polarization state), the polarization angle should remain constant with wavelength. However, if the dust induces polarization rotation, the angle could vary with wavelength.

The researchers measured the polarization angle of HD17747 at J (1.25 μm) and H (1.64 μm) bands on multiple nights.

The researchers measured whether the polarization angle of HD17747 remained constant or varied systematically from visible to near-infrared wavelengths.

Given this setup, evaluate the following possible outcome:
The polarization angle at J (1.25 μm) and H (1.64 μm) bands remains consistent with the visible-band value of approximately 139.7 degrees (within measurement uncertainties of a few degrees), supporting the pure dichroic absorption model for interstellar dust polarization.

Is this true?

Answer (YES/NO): NO